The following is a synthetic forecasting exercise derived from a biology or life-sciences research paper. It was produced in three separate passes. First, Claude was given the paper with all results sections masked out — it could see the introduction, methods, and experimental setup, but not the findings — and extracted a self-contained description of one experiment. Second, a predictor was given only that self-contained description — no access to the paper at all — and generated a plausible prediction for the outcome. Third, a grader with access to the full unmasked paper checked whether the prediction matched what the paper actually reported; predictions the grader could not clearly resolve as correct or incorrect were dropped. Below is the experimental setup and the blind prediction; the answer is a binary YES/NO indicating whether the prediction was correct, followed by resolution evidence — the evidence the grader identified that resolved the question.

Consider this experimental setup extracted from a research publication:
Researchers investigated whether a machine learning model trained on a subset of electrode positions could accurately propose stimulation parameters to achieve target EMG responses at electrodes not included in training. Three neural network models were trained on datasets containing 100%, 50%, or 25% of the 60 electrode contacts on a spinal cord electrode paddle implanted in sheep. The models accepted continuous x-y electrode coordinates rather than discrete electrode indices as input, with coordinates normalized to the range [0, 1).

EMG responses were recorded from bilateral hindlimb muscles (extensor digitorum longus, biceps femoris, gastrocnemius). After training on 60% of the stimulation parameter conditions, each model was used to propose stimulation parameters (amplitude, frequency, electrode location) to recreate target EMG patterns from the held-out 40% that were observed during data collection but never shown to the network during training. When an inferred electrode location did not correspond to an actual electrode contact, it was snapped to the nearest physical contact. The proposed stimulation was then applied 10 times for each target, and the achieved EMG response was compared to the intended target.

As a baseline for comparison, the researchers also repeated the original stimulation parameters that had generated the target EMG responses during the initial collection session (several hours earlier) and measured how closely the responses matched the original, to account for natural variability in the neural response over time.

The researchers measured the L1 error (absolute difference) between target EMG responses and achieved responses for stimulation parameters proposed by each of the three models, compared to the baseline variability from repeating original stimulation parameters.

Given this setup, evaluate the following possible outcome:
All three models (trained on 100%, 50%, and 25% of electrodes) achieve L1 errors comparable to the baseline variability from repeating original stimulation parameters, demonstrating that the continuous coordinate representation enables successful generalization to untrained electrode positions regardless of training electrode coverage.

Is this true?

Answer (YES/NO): YES